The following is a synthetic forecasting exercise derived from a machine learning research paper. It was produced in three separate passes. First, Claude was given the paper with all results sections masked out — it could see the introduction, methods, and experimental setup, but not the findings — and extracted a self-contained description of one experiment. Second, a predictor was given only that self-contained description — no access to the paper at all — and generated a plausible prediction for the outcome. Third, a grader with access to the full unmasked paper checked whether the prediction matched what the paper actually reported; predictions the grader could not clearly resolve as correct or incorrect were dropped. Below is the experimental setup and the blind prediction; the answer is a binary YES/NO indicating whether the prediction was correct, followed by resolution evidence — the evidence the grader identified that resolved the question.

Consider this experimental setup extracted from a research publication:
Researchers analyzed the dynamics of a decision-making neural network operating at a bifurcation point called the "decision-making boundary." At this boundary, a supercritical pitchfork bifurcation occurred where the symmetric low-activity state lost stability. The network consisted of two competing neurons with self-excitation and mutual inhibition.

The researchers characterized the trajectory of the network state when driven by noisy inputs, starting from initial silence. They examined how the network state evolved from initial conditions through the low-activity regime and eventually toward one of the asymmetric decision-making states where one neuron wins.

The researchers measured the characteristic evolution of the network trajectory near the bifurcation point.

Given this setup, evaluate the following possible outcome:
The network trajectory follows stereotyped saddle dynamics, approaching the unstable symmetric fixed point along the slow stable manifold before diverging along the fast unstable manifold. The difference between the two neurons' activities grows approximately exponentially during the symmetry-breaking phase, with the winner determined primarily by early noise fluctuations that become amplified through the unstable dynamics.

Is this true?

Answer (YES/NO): NO